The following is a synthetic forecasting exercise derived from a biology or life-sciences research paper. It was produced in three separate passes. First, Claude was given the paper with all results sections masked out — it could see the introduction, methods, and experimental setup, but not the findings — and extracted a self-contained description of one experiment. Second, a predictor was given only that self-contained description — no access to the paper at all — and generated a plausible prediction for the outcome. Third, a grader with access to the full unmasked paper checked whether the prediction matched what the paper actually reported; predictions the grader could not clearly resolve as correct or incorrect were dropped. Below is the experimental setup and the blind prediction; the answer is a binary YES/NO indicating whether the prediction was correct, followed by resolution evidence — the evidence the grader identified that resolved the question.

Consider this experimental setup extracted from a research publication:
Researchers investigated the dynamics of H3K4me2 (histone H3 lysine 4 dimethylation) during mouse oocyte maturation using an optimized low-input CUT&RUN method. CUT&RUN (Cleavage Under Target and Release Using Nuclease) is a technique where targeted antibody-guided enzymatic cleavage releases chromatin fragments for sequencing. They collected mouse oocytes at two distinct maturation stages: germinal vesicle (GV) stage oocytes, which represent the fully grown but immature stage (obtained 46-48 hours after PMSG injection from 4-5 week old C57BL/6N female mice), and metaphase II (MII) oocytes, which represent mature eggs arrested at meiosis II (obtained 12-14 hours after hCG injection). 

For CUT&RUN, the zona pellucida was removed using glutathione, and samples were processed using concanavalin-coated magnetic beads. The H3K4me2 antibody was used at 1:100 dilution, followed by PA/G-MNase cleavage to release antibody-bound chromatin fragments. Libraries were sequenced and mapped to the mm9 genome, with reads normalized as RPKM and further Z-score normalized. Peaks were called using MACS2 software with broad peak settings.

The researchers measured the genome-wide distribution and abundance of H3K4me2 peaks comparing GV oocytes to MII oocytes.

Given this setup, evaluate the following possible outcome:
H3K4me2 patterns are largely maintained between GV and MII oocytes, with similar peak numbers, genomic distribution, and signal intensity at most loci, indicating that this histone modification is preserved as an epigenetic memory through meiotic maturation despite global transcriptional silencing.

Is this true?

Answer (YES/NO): NO